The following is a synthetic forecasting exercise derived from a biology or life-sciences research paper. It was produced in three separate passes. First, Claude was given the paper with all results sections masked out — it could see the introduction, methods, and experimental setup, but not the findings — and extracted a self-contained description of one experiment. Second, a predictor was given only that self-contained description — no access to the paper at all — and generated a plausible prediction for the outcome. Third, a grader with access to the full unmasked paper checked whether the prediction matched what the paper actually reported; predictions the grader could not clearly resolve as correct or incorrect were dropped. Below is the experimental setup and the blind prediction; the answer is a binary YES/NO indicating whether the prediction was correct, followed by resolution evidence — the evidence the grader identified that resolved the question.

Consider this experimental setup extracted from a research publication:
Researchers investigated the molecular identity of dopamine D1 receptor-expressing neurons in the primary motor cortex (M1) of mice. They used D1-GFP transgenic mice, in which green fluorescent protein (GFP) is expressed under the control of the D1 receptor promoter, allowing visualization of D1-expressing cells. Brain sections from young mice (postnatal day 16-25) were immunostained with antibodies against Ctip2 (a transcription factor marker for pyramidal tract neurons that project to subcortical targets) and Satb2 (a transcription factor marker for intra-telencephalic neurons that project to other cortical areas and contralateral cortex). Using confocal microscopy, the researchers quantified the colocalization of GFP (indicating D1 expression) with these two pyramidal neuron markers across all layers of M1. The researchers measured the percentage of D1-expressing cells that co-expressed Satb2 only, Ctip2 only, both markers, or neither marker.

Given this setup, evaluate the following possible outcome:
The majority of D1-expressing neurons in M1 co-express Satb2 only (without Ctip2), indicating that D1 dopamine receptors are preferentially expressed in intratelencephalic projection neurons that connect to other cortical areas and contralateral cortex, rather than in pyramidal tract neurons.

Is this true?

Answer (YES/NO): YES